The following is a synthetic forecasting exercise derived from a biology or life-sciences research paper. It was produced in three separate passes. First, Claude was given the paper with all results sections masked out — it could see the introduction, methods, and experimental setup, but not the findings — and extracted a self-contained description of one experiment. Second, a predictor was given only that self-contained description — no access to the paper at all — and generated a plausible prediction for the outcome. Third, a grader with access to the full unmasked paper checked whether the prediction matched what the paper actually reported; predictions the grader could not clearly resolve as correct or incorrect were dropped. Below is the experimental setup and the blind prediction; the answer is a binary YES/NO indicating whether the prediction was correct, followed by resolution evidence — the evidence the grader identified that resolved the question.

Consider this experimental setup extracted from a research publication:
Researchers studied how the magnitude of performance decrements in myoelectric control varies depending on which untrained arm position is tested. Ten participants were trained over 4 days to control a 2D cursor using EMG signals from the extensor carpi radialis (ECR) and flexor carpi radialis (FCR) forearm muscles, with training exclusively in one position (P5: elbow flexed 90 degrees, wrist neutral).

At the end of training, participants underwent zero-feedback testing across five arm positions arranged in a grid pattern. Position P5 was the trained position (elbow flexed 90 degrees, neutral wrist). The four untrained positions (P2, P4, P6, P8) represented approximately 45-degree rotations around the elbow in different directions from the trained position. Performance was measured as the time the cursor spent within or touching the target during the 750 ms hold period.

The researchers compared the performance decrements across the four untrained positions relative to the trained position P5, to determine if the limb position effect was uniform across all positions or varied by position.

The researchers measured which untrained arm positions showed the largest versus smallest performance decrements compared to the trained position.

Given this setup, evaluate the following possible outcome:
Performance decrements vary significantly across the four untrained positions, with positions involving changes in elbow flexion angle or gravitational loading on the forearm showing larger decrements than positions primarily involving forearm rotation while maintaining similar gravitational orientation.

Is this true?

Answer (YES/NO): NO